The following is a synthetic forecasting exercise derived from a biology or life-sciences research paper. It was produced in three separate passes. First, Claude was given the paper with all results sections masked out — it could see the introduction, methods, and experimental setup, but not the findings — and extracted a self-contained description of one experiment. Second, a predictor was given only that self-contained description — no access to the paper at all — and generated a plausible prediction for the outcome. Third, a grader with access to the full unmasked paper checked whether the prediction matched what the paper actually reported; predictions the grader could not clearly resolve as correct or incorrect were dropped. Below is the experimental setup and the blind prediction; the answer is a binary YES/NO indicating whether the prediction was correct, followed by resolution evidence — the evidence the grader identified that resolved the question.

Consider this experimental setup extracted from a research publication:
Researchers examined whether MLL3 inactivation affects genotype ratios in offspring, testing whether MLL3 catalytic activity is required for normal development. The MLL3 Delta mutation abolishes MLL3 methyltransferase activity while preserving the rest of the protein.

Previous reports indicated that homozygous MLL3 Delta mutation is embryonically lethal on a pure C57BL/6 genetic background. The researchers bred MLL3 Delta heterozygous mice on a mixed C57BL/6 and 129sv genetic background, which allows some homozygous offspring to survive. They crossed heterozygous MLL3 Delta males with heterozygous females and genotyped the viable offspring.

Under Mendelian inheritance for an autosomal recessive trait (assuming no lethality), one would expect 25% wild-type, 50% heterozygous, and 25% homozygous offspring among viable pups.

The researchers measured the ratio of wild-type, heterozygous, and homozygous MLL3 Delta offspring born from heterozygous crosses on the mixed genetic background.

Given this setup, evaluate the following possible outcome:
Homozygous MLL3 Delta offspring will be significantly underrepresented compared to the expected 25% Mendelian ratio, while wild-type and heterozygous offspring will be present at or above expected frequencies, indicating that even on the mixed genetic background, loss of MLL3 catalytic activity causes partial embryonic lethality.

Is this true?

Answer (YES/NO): YES